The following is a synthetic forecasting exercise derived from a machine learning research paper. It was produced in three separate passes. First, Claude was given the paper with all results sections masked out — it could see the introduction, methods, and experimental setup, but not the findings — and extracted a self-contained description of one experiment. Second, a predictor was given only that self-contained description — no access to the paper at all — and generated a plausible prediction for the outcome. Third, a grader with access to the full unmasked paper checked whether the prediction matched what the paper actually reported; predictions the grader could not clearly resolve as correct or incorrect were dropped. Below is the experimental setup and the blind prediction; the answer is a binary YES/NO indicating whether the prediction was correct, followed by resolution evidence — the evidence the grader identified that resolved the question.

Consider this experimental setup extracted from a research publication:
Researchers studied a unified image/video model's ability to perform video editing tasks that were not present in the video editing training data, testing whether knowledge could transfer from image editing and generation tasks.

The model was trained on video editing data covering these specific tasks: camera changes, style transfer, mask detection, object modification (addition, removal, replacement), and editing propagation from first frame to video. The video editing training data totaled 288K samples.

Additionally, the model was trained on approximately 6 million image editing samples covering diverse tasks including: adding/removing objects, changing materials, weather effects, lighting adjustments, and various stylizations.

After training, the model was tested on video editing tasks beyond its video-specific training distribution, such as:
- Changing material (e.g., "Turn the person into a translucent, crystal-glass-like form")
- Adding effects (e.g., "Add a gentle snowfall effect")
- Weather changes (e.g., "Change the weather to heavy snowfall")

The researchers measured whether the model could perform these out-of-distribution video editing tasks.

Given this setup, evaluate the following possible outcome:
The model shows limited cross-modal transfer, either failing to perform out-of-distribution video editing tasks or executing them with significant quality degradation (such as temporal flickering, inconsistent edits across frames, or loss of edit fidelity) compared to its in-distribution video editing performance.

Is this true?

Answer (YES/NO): NO